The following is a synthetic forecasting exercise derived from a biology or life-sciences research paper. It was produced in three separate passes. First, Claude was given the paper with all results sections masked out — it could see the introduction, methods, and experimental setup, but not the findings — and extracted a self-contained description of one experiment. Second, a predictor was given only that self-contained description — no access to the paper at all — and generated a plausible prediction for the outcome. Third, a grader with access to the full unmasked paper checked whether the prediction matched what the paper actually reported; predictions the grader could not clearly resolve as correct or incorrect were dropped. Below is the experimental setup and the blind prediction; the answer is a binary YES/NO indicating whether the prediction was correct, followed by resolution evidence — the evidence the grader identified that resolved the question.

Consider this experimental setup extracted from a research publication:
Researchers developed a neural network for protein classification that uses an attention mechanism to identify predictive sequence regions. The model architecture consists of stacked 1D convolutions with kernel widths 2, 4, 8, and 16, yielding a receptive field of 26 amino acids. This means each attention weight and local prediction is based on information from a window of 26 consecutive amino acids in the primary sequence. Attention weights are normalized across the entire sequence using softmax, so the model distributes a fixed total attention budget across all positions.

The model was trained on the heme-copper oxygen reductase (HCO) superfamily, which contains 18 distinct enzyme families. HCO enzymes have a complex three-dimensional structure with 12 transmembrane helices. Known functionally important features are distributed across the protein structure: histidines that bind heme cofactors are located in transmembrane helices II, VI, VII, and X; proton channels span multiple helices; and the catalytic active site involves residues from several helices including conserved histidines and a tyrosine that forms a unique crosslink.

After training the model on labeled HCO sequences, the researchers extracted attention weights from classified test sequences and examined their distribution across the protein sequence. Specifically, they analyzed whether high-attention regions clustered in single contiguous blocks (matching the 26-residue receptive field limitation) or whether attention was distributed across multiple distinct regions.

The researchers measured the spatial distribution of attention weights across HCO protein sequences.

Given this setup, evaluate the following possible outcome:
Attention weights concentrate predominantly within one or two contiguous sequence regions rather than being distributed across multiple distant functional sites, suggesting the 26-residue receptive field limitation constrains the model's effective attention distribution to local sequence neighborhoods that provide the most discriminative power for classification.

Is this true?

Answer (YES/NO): NO